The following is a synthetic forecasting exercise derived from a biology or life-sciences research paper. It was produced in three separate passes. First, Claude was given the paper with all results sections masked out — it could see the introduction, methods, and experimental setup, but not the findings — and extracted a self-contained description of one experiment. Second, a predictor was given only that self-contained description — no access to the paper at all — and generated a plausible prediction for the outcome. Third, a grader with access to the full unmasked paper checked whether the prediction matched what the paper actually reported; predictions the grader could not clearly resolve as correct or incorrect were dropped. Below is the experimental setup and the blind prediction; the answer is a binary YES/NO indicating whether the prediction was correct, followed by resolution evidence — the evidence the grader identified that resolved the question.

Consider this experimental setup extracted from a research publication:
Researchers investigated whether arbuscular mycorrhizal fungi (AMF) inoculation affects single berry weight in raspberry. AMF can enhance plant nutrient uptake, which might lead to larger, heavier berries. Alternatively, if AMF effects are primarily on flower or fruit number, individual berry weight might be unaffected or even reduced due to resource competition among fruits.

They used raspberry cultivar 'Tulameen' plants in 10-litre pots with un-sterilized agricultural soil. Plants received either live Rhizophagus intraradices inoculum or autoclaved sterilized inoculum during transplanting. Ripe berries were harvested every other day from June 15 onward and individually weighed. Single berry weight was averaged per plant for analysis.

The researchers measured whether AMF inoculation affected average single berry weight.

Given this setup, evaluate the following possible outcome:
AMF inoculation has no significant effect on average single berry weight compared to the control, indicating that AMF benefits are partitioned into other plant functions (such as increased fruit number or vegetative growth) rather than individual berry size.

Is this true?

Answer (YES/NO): NO